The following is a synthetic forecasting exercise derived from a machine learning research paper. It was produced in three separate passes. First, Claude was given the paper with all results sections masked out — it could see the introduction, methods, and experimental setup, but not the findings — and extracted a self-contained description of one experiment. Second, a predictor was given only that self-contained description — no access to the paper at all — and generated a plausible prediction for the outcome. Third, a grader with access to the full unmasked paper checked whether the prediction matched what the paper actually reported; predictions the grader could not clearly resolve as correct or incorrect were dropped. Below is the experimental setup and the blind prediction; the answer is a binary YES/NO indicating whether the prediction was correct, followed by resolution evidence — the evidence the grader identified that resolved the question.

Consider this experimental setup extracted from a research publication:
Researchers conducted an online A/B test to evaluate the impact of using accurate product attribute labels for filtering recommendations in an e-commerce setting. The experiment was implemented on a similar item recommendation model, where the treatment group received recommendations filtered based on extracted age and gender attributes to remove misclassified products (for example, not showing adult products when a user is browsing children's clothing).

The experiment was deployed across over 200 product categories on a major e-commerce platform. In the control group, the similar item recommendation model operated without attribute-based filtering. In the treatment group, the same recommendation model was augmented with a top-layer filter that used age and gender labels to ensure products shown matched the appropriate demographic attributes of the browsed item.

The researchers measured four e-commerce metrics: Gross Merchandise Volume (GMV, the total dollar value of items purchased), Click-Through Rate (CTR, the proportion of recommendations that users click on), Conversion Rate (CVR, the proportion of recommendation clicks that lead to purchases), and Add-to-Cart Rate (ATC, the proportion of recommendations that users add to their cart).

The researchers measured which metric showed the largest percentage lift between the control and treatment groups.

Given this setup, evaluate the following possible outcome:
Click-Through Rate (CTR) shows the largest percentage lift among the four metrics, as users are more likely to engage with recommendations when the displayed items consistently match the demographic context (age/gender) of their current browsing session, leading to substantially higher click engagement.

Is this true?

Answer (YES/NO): YES